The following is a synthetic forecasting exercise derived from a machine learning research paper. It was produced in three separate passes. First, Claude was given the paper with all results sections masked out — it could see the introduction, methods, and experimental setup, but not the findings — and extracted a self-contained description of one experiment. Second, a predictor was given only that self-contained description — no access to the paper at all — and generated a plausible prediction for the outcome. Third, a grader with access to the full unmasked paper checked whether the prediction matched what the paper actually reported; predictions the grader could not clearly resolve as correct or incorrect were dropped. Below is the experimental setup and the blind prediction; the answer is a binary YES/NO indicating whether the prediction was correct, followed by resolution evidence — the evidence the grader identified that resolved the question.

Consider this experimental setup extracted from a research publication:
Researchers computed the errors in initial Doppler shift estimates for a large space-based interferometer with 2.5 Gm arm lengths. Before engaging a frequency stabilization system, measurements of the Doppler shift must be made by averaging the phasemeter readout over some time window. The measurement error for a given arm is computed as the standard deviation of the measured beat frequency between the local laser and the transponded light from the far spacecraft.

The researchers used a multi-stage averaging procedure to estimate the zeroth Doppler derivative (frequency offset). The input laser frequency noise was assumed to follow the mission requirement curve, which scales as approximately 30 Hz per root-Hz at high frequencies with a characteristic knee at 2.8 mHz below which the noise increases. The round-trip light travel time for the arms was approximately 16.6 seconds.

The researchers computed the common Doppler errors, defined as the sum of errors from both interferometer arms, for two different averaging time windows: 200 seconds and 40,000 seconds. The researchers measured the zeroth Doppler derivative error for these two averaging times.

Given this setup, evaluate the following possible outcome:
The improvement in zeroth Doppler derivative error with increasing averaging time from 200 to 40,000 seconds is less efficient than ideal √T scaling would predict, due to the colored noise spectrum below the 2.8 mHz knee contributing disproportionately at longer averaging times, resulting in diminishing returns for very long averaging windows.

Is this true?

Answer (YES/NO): NO